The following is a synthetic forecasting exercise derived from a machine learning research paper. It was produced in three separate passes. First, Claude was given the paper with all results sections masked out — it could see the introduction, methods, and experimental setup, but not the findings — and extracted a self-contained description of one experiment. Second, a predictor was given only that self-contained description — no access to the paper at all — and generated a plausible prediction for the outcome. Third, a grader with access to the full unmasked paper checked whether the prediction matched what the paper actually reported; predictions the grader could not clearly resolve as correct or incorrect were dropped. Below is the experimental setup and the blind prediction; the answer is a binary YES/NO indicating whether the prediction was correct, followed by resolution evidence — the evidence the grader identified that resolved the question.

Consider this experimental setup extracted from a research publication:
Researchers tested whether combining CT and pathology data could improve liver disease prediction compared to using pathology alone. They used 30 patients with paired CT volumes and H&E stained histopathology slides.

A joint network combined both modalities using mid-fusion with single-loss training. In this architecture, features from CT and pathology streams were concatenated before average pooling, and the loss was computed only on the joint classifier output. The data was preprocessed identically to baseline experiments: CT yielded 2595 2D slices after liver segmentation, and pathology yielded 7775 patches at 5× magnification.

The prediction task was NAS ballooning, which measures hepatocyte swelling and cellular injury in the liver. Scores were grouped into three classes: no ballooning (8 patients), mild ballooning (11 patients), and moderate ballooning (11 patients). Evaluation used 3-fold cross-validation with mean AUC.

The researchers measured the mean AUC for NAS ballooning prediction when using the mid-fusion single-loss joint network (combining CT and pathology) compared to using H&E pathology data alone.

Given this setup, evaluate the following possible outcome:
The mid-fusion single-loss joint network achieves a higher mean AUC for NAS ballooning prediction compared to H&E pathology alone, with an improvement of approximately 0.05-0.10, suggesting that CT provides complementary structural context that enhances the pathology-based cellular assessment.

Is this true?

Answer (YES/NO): NO